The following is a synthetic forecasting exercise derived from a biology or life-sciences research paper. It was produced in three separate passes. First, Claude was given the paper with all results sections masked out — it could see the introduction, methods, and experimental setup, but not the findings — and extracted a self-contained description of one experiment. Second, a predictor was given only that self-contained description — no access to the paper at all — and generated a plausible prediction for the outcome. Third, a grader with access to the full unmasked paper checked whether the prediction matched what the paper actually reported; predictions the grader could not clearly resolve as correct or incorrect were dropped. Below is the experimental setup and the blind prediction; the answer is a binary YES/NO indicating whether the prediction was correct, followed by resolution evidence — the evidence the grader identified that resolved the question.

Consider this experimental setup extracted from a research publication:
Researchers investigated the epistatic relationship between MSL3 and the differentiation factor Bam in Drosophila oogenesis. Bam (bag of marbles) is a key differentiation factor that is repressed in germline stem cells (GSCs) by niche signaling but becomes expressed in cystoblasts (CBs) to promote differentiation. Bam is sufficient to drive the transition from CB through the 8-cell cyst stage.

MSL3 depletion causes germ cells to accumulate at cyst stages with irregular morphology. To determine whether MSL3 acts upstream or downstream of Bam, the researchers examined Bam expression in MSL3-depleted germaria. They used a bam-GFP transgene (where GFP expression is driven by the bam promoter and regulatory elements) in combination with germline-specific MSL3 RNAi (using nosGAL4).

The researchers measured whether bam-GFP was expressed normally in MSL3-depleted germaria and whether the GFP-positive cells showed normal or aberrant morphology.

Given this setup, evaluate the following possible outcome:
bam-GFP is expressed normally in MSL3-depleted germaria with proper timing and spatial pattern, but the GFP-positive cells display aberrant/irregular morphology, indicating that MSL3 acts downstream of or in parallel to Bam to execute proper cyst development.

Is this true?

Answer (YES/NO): YES